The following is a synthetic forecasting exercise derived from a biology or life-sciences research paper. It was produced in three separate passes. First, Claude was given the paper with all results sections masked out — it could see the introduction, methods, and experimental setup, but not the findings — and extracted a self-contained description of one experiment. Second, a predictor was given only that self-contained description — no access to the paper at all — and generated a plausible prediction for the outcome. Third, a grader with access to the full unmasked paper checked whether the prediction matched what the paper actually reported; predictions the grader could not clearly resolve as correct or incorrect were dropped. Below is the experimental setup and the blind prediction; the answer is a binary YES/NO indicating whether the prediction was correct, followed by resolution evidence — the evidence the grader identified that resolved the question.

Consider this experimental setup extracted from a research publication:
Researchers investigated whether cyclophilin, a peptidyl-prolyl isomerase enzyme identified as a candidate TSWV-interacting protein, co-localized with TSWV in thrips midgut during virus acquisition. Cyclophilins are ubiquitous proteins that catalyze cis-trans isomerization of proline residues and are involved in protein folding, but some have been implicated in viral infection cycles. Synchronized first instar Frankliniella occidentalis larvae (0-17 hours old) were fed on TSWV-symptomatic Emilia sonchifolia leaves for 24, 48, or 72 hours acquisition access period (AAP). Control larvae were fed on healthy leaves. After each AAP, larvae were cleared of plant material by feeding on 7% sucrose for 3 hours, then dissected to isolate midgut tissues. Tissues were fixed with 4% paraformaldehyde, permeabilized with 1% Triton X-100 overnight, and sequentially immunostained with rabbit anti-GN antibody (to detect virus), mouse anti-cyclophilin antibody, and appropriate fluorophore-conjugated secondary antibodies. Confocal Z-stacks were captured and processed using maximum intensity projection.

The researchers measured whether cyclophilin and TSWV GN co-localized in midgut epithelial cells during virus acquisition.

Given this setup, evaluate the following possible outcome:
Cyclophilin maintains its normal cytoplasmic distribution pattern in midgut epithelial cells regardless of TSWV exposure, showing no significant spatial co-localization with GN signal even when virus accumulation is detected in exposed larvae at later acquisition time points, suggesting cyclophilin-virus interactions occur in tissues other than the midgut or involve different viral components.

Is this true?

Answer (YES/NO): NO